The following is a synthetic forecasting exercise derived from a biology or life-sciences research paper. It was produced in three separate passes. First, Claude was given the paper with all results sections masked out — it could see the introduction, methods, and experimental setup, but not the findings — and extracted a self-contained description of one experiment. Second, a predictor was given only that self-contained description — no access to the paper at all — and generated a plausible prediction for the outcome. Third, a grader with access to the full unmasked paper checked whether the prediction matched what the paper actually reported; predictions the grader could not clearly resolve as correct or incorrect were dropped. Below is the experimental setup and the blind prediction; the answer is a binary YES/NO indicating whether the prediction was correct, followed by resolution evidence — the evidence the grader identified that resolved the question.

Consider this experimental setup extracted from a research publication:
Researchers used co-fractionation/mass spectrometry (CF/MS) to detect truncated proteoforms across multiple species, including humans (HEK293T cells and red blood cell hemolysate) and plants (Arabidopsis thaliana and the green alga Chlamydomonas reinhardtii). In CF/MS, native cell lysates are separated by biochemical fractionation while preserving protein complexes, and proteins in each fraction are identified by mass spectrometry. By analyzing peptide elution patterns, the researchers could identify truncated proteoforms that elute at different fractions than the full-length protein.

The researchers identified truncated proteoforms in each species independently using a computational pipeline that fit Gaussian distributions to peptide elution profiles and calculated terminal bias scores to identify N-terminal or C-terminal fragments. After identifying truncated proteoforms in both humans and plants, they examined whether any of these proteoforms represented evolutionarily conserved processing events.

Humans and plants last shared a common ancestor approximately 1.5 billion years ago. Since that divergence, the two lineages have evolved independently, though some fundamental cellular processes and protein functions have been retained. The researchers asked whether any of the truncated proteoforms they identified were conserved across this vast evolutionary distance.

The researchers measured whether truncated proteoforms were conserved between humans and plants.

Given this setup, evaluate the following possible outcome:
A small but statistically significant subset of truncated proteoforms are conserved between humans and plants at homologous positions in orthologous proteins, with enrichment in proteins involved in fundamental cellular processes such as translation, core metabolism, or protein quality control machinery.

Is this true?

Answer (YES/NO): NO